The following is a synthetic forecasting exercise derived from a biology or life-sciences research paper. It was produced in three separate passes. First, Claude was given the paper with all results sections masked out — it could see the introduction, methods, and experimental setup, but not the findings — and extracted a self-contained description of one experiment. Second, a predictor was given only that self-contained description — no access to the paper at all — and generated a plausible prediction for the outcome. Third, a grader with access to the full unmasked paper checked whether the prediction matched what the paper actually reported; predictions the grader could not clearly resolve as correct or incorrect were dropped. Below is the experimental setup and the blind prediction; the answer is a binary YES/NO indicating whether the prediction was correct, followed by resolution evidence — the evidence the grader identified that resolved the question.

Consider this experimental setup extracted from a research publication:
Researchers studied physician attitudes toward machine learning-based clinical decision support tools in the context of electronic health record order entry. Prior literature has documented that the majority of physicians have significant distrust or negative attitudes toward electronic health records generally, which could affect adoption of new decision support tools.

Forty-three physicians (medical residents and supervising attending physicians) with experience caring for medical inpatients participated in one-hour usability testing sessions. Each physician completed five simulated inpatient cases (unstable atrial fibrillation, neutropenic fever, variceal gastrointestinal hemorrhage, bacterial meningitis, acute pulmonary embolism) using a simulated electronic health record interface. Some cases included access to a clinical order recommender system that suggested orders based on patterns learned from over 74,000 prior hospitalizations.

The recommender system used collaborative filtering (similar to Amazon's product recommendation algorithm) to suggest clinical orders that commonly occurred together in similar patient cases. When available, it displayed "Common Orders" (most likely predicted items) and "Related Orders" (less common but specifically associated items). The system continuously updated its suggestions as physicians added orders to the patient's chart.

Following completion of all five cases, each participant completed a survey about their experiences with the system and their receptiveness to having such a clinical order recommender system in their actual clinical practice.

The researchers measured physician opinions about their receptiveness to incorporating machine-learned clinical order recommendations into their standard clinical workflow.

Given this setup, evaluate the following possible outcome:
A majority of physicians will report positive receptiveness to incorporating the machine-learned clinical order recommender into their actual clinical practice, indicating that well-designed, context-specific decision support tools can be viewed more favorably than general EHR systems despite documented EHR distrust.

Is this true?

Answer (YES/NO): YES